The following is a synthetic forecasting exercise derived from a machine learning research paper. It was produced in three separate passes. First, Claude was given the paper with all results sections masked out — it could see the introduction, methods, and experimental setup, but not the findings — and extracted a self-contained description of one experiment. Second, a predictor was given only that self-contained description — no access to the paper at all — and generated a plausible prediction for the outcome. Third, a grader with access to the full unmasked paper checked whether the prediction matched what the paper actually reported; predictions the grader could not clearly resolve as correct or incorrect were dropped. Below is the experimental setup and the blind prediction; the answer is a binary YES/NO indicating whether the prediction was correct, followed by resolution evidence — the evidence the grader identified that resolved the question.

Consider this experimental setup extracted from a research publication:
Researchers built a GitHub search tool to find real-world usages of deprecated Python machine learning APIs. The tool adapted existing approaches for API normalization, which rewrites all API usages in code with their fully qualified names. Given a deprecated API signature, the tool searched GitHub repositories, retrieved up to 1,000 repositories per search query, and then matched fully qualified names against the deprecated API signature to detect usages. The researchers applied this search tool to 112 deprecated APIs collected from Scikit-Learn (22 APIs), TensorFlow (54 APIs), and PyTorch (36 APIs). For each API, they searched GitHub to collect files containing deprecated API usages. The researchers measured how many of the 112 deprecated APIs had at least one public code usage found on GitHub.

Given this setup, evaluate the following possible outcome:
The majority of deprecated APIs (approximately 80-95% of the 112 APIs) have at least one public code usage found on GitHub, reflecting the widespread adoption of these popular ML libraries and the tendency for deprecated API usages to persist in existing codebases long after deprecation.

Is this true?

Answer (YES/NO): NO